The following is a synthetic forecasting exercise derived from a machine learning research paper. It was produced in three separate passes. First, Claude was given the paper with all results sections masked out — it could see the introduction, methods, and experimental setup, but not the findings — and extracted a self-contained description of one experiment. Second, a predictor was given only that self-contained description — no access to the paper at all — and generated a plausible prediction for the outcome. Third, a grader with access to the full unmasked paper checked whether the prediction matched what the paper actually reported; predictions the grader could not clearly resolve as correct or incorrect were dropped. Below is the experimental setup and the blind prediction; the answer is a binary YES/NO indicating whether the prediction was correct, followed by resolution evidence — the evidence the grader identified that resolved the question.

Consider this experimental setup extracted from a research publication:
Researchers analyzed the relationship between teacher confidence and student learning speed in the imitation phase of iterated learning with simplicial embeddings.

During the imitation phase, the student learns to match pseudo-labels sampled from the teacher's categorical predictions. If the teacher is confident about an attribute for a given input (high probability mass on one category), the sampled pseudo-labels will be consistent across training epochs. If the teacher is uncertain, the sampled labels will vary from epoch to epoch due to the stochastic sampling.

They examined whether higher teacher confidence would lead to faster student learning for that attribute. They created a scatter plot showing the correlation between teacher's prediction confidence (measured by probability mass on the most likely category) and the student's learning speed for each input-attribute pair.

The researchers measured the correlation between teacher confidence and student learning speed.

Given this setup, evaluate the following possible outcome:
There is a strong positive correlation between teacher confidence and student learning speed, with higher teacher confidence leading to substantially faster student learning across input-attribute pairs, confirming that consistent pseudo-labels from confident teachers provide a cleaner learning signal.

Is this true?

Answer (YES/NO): YES